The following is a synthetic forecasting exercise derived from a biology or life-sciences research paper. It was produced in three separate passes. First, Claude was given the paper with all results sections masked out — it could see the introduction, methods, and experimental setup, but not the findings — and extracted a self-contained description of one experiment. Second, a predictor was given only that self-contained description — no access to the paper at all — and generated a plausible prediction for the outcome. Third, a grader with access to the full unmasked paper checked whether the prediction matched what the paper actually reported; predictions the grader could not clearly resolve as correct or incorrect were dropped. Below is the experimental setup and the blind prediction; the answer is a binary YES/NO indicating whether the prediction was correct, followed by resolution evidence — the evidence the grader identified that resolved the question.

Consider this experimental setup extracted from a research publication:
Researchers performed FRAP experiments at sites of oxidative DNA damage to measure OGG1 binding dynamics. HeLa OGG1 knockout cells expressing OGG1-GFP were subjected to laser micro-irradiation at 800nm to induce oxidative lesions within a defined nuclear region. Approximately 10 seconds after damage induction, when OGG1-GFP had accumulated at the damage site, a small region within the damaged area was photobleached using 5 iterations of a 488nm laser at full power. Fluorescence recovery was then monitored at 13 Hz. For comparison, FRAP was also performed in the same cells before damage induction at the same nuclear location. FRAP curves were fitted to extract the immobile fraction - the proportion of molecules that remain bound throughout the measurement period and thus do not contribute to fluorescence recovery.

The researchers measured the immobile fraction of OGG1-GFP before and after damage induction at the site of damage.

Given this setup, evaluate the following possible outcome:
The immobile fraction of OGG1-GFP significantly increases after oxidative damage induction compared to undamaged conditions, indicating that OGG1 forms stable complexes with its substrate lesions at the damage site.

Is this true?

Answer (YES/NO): NO